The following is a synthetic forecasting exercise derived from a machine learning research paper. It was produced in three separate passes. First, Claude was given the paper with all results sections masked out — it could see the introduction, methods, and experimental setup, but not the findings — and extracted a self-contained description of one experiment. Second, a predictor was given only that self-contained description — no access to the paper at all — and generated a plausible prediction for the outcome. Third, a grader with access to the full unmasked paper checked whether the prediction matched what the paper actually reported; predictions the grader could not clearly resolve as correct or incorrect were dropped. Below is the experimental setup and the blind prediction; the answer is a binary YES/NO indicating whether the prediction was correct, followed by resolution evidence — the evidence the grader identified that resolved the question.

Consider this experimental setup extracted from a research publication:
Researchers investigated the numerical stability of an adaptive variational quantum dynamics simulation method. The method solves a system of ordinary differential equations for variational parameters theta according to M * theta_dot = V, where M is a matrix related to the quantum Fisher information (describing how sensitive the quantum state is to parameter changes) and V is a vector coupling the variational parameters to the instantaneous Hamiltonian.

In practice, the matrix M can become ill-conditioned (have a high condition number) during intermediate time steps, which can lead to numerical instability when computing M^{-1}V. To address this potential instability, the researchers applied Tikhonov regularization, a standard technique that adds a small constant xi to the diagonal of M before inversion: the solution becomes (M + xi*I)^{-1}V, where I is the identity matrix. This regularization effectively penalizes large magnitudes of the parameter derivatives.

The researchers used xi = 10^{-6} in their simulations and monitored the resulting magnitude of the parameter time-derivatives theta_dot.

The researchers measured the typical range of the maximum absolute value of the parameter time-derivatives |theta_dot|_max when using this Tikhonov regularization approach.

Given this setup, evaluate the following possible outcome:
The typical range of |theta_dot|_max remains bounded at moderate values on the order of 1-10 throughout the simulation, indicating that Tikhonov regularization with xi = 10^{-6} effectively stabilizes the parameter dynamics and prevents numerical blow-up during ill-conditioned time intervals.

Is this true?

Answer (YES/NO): YES